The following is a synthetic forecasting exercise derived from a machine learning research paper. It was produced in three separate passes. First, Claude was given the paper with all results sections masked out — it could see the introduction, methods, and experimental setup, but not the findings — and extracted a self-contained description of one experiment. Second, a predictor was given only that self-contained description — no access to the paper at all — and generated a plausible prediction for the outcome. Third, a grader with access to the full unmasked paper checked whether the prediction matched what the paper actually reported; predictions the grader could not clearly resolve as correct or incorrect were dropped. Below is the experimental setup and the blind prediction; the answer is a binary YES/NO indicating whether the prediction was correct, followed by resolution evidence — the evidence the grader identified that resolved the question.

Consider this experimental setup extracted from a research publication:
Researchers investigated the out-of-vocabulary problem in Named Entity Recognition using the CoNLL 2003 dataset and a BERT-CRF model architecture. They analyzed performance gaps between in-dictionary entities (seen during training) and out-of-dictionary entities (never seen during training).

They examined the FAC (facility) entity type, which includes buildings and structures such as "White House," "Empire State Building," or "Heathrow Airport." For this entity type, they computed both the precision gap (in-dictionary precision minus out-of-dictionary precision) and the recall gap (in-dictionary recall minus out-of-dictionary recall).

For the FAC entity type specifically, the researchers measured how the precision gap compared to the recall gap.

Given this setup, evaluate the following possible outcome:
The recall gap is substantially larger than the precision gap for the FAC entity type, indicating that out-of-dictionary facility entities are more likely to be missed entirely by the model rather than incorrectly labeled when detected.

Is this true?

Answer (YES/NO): YES